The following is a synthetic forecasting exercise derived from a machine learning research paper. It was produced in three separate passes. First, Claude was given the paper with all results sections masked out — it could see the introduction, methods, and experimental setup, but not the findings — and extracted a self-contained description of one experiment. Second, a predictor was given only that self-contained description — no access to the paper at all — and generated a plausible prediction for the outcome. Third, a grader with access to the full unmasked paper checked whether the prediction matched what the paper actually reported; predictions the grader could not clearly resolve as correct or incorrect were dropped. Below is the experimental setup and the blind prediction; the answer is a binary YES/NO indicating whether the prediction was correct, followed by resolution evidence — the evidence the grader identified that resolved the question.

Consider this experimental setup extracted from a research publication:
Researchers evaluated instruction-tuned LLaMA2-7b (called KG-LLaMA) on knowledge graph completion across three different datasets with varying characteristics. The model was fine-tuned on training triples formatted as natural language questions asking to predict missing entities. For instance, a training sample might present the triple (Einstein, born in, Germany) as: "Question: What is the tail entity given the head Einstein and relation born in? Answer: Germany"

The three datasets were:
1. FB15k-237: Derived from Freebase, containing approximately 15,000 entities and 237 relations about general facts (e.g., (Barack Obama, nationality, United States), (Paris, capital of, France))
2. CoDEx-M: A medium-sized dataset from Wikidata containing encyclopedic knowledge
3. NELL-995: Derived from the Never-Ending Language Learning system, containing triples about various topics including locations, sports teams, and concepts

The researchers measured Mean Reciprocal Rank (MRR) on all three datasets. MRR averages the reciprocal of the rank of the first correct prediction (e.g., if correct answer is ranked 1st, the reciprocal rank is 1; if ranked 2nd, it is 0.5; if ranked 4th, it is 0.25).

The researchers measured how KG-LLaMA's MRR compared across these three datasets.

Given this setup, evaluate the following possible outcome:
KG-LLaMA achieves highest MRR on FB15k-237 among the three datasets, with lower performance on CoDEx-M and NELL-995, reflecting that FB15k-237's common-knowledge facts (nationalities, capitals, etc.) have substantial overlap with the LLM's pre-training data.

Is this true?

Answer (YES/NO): NO